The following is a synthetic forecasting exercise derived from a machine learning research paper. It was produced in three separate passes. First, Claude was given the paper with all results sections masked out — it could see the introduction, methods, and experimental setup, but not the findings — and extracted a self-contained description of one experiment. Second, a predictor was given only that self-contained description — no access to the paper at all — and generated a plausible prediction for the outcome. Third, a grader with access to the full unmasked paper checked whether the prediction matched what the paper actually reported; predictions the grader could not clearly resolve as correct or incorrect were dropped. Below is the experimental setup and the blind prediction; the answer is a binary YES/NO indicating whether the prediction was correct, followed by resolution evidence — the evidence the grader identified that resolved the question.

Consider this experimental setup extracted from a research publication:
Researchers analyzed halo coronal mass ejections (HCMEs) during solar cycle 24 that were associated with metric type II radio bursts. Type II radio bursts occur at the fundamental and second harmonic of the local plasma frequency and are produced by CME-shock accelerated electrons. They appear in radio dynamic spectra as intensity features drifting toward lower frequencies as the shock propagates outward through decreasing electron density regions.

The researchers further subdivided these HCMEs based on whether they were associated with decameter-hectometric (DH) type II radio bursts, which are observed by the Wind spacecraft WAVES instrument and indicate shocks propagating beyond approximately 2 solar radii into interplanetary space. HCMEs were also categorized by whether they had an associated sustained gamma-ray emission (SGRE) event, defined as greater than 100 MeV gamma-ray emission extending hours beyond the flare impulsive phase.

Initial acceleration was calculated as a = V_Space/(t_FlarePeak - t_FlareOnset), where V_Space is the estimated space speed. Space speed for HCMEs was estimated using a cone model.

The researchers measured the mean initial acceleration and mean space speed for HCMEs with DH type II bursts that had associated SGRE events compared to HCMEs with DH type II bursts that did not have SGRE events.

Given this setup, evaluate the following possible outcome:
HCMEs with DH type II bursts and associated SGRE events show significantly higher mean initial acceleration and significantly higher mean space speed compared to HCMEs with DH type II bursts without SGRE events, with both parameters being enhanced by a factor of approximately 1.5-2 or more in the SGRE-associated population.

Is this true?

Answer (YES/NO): YES